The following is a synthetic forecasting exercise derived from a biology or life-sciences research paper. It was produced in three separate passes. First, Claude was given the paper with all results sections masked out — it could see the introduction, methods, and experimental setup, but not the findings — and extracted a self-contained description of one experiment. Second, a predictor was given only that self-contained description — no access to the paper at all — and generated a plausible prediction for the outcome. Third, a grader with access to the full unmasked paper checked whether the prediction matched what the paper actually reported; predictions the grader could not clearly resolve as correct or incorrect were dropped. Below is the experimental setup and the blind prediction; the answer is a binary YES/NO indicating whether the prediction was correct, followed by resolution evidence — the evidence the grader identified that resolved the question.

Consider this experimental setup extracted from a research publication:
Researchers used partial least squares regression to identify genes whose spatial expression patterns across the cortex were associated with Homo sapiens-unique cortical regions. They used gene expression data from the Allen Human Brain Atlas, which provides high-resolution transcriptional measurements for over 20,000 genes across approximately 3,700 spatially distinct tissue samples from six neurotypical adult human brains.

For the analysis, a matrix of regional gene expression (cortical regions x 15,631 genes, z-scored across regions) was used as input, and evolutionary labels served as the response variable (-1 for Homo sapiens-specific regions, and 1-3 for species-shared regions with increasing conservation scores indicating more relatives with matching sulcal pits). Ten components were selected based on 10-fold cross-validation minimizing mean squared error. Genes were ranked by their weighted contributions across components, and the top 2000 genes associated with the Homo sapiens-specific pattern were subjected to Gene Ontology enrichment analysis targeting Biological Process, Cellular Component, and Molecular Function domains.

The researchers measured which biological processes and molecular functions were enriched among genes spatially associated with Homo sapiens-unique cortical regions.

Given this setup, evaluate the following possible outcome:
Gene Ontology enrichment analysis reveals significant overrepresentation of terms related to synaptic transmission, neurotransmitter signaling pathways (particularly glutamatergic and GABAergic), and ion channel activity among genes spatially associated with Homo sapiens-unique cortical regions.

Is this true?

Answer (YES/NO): NO